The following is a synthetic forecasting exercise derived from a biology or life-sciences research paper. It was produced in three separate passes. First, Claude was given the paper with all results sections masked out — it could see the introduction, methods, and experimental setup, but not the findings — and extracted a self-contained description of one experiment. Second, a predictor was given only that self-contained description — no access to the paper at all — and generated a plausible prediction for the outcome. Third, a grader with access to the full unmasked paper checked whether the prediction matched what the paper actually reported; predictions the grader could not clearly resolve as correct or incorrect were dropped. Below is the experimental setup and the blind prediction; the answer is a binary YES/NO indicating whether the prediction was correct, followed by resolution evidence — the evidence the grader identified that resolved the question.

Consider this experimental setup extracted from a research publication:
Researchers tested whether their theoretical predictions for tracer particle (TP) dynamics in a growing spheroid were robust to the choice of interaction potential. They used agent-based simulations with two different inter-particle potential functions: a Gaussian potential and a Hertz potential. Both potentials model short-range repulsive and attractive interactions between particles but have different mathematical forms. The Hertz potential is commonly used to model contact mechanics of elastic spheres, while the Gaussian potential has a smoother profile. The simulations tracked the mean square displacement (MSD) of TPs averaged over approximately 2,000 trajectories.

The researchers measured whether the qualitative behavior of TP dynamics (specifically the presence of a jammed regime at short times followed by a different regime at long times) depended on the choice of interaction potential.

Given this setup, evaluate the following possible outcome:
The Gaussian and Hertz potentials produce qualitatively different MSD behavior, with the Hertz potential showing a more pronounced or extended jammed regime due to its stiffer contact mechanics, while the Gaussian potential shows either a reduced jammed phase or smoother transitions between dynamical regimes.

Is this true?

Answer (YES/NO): NO